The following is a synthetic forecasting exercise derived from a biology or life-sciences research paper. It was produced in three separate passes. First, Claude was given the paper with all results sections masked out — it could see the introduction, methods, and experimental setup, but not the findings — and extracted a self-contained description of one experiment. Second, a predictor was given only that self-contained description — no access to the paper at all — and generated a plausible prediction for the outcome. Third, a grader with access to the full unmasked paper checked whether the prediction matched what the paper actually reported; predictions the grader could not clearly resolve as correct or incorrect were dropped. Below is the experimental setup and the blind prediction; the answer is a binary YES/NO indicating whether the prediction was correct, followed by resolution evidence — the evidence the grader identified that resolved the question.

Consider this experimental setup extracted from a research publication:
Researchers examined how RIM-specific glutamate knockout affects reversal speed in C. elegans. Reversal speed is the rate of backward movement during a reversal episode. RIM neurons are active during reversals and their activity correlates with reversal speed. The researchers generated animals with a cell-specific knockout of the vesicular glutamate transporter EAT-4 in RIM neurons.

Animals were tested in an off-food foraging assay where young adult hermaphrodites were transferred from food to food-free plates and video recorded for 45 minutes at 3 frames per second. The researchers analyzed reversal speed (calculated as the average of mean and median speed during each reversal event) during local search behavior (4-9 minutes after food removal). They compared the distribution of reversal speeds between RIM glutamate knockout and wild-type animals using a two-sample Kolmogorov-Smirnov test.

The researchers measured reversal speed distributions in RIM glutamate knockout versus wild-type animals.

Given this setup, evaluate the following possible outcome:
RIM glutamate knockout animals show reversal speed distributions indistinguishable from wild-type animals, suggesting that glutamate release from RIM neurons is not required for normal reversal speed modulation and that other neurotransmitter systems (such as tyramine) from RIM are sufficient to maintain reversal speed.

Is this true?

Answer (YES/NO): YES